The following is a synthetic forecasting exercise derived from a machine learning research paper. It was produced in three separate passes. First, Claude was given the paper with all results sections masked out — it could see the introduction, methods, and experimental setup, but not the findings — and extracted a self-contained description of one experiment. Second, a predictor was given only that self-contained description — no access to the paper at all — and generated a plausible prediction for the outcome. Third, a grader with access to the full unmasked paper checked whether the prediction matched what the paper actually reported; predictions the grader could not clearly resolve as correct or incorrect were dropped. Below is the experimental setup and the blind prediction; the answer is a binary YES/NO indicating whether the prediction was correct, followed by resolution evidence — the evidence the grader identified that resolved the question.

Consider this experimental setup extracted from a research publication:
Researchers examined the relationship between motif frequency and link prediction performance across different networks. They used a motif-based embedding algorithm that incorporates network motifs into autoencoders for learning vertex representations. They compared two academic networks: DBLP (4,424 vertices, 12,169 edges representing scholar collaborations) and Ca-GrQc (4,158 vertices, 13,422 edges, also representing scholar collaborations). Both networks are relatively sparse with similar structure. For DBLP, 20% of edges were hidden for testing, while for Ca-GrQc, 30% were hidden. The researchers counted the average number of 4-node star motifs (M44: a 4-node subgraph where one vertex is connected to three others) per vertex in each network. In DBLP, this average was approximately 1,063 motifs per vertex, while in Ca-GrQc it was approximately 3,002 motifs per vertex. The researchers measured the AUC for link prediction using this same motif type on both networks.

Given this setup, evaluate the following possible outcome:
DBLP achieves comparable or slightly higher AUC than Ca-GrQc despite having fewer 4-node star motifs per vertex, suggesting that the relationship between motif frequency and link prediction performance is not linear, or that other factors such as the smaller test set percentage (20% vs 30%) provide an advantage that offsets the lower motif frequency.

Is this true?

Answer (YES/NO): NO